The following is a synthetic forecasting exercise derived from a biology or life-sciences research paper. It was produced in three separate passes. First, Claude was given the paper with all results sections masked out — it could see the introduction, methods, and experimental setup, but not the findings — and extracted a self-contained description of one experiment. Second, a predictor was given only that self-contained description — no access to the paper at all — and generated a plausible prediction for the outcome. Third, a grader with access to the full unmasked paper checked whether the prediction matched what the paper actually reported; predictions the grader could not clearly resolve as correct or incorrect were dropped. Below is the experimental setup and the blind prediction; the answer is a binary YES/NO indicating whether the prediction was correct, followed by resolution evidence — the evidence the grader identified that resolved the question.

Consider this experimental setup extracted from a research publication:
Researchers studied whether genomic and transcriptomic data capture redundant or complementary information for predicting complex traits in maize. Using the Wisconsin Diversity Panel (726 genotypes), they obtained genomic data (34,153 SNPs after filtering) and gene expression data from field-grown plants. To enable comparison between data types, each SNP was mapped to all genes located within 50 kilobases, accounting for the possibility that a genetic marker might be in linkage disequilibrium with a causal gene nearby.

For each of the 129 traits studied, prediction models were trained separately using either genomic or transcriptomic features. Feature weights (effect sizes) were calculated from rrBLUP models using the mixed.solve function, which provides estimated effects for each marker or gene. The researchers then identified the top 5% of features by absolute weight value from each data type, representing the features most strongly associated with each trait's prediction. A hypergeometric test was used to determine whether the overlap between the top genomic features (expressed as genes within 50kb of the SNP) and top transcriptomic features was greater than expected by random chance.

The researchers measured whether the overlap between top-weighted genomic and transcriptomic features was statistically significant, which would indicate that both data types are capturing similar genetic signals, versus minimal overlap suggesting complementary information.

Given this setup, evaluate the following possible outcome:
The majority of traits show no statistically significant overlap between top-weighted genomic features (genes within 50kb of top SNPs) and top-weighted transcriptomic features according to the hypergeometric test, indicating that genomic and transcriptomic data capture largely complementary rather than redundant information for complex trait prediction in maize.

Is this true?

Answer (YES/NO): YES